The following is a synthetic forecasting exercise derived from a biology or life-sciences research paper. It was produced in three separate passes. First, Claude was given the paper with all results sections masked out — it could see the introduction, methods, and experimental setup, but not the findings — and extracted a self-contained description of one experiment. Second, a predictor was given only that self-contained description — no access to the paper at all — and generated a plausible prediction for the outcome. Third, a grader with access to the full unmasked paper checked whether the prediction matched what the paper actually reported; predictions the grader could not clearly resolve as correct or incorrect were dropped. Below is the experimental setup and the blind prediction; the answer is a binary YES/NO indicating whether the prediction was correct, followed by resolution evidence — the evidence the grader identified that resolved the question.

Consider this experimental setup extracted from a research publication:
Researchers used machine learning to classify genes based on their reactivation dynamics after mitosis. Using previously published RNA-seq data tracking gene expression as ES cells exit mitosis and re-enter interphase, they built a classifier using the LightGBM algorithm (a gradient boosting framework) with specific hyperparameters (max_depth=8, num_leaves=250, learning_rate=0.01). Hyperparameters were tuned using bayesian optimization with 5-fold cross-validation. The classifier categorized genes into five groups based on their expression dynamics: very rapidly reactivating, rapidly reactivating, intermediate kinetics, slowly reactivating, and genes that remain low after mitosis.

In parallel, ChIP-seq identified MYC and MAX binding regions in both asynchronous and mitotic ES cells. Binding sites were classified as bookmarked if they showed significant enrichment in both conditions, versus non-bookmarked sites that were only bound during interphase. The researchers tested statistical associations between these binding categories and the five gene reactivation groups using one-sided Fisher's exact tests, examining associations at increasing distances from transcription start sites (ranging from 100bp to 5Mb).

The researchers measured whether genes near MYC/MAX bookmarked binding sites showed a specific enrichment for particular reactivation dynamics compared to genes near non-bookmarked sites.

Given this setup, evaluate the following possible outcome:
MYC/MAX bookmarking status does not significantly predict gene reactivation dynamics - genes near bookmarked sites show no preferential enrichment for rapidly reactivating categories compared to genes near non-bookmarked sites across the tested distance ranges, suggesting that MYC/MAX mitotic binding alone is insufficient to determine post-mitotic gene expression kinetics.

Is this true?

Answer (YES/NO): NO